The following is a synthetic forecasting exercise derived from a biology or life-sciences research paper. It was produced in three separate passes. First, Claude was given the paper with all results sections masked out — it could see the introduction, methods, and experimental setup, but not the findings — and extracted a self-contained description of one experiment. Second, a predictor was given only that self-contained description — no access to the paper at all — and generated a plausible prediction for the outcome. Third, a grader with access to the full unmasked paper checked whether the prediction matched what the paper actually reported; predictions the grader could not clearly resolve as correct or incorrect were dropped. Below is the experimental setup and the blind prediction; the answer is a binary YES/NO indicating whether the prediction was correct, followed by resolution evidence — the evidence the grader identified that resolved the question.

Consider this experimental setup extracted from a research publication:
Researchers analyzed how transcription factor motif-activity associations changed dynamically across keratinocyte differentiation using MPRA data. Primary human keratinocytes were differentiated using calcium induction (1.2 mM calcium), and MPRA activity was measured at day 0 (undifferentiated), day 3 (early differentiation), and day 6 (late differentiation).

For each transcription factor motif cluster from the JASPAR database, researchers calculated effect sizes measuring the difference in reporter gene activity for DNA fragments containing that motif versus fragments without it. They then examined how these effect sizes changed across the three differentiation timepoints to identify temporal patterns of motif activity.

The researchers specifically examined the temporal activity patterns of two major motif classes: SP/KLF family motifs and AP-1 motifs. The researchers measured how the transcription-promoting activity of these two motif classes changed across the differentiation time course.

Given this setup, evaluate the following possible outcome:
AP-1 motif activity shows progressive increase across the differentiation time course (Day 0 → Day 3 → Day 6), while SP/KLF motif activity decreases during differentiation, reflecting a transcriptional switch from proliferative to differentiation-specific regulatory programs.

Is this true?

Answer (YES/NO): NO